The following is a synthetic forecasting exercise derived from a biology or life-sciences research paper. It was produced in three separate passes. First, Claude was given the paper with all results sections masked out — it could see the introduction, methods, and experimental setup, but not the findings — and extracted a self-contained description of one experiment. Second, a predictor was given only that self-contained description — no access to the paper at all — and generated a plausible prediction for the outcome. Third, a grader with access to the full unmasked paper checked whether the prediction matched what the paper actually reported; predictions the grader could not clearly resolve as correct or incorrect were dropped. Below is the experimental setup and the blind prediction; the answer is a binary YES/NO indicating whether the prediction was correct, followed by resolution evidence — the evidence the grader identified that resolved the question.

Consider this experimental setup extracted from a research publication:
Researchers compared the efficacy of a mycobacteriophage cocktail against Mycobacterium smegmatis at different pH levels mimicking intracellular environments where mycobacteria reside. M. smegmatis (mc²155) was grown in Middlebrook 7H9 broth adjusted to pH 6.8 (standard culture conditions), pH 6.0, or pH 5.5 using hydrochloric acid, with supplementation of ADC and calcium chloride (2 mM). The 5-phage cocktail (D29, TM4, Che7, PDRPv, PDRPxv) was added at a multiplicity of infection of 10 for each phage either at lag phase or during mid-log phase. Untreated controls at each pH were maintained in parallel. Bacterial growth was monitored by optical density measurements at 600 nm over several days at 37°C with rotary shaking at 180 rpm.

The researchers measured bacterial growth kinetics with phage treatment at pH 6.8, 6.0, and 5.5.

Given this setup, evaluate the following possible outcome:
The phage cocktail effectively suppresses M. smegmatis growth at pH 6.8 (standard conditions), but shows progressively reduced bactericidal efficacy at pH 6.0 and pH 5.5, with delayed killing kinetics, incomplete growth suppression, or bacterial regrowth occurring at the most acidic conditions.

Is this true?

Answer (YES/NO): NO